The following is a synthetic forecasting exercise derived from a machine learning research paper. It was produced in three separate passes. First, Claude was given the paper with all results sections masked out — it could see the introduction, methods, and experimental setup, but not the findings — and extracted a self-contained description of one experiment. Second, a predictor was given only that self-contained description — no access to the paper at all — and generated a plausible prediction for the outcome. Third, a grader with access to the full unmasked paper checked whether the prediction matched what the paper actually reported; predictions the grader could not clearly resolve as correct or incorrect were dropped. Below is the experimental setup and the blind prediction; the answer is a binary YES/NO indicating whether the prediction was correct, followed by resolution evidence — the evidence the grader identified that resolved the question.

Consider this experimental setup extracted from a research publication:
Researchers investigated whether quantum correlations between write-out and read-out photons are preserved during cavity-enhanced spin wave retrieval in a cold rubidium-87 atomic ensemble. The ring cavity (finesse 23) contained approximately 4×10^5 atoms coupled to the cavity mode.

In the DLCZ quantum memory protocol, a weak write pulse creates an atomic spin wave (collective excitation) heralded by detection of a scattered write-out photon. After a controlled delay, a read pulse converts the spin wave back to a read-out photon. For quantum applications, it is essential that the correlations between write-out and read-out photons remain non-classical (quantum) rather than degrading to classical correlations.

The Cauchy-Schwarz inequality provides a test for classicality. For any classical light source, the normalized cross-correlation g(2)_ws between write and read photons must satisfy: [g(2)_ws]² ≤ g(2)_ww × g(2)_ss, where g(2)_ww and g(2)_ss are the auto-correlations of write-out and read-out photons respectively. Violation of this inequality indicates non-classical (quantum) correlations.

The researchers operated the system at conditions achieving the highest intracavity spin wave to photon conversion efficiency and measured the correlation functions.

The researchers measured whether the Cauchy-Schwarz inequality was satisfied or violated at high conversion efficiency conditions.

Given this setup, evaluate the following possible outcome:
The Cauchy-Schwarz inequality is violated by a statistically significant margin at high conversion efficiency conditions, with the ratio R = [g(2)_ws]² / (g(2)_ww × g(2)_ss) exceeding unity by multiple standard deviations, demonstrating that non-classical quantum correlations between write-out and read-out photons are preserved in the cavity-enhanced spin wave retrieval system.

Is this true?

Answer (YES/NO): NO